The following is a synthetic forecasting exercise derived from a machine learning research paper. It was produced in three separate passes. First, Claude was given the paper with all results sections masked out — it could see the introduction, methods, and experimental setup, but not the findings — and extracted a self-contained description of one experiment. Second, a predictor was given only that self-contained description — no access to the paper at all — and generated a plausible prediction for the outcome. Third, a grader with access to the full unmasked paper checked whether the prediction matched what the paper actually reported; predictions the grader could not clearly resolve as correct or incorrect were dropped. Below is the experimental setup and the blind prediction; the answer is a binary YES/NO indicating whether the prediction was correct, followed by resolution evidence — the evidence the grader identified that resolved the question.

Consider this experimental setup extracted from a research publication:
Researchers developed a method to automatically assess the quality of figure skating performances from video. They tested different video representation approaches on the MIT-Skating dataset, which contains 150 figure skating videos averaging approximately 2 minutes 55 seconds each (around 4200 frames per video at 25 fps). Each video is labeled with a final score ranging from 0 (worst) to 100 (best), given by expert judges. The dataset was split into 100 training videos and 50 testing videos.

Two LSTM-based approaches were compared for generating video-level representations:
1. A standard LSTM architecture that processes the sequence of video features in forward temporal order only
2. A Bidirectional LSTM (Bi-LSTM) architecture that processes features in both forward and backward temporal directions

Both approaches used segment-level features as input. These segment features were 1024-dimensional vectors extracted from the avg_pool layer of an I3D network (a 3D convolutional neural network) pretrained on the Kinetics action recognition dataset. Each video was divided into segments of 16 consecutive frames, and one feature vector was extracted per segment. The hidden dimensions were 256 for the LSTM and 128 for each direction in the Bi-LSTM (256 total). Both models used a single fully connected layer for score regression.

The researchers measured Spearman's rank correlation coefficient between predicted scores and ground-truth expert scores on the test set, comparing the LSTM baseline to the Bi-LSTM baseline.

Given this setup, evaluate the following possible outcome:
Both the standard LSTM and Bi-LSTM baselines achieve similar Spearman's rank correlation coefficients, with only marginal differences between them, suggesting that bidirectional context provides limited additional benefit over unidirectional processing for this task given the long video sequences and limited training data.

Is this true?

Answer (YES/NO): NO